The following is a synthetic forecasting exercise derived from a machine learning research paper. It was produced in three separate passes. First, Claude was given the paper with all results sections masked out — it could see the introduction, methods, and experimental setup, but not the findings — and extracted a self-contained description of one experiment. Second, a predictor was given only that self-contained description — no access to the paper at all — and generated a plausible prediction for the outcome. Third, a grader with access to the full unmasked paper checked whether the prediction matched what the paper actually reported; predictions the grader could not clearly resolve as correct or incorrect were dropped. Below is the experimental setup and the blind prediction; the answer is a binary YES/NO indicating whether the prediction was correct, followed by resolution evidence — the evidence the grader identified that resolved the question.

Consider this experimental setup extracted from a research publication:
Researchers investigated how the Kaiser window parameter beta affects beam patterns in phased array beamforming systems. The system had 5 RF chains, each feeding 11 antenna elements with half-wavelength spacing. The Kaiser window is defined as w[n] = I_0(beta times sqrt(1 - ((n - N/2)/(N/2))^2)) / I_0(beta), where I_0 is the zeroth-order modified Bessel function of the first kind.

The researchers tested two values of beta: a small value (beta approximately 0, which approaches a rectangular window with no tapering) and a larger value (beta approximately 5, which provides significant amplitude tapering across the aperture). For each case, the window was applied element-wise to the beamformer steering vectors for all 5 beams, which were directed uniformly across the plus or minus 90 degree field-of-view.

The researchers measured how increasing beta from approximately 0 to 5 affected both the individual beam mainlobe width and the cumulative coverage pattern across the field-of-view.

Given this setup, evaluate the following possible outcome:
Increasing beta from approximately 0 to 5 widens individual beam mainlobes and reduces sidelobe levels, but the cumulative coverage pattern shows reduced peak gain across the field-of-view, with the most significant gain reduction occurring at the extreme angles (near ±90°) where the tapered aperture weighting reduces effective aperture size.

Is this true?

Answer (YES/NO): NO